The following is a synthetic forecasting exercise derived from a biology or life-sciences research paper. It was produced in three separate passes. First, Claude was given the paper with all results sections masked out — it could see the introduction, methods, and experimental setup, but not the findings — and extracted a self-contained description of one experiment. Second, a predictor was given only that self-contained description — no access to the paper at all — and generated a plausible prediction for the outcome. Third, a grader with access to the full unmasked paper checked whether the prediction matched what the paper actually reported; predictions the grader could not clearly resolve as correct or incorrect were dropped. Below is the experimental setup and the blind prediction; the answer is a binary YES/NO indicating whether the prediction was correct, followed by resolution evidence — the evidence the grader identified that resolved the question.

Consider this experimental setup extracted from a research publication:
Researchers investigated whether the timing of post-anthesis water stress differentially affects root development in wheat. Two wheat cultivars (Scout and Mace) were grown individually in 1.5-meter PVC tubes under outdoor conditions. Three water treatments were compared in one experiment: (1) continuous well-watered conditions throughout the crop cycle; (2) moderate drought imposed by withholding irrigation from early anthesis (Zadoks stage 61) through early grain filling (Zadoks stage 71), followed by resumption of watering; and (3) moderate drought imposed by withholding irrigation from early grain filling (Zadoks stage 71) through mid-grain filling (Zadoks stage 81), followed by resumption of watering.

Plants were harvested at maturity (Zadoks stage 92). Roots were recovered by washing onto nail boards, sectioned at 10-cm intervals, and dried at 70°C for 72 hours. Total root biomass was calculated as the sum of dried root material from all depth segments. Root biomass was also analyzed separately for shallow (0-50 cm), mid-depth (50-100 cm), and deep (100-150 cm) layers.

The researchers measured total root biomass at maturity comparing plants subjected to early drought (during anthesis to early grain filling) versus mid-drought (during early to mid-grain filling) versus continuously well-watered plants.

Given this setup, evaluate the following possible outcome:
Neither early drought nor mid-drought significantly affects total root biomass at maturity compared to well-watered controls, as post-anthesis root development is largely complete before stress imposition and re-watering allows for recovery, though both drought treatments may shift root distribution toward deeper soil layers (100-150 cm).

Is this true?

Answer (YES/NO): NO